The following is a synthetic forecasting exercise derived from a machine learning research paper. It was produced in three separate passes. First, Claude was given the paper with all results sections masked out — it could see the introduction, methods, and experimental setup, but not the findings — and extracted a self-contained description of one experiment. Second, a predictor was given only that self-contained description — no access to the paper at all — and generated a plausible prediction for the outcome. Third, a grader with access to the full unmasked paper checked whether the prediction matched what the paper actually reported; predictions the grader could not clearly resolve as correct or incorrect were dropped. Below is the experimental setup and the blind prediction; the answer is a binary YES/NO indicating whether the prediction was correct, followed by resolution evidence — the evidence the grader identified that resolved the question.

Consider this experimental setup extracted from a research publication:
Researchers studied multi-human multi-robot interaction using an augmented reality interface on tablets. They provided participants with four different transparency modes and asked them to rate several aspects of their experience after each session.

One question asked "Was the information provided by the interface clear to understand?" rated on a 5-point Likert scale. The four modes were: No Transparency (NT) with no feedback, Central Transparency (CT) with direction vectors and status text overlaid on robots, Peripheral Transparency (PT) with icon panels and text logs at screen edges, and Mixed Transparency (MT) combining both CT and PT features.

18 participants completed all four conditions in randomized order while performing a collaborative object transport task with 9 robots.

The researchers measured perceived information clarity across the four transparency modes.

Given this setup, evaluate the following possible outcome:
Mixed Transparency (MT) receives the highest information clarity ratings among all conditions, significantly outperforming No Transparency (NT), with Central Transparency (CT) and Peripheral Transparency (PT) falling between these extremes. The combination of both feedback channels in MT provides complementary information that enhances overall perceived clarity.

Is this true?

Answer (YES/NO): NO